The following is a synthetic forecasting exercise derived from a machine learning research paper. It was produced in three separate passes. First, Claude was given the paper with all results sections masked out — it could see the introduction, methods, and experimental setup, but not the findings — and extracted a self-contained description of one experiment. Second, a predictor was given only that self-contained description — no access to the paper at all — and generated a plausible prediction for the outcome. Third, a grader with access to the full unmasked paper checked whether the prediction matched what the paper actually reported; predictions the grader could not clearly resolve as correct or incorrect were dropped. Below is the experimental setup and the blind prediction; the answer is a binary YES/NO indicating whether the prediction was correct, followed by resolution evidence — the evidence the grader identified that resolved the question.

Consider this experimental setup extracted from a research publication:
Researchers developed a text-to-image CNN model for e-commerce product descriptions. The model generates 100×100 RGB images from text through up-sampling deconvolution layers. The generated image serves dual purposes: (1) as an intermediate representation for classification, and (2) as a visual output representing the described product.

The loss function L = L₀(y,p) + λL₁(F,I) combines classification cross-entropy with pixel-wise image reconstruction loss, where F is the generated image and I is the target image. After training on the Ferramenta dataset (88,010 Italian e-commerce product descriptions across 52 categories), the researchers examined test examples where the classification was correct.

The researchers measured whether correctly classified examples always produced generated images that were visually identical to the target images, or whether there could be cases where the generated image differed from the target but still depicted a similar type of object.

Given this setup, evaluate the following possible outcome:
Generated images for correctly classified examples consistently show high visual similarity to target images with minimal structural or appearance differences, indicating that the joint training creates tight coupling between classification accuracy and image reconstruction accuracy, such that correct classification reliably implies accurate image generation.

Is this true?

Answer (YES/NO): NO